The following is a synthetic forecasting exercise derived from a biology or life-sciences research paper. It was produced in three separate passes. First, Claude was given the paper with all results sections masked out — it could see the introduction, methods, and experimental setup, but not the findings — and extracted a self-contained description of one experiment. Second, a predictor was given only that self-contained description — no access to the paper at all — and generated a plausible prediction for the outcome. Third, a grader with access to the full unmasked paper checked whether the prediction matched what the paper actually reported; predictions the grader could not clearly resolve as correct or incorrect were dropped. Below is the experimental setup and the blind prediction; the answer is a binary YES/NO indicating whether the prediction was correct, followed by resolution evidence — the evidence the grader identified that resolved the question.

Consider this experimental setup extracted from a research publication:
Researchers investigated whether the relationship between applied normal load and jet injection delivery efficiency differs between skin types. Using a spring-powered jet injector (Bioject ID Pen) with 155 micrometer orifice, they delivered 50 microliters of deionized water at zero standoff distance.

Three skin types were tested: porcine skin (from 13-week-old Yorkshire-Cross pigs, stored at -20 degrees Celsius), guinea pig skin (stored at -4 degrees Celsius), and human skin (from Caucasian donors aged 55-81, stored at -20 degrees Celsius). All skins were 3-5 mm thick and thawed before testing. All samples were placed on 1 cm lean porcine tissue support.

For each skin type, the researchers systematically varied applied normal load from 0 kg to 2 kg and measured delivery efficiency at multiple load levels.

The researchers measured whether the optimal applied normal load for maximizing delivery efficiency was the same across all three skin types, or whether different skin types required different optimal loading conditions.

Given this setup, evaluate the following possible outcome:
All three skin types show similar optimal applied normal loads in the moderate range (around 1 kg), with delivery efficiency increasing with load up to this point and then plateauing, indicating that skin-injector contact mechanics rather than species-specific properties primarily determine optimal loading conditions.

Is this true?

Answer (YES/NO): NO